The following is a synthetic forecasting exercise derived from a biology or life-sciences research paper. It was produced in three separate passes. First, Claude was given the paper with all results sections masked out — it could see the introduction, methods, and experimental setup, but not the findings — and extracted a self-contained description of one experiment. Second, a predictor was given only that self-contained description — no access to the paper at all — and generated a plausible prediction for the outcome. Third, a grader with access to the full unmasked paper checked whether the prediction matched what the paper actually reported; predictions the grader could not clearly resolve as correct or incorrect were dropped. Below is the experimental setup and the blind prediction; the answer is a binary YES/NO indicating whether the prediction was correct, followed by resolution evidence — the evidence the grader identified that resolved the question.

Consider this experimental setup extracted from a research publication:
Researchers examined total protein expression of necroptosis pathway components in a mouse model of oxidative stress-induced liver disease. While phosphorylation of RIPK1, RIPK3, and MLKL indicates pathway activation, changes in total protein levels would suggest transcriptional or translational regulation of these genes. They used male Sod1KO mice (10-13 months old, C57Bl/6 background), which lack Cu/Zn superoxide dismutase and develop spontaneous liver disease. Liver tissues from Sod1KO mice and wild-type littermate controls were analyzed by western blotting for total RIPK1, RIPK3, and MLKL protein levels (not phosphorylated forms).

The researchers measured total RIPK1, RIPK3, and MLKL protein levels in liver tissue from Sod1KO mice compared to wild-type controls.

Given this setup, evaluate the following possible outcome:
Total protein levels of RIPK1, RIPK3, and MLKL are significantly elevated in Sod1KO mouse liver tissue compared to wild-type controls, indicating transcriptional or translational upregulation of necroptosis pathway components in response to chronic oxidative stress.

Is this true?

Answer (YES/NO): NO